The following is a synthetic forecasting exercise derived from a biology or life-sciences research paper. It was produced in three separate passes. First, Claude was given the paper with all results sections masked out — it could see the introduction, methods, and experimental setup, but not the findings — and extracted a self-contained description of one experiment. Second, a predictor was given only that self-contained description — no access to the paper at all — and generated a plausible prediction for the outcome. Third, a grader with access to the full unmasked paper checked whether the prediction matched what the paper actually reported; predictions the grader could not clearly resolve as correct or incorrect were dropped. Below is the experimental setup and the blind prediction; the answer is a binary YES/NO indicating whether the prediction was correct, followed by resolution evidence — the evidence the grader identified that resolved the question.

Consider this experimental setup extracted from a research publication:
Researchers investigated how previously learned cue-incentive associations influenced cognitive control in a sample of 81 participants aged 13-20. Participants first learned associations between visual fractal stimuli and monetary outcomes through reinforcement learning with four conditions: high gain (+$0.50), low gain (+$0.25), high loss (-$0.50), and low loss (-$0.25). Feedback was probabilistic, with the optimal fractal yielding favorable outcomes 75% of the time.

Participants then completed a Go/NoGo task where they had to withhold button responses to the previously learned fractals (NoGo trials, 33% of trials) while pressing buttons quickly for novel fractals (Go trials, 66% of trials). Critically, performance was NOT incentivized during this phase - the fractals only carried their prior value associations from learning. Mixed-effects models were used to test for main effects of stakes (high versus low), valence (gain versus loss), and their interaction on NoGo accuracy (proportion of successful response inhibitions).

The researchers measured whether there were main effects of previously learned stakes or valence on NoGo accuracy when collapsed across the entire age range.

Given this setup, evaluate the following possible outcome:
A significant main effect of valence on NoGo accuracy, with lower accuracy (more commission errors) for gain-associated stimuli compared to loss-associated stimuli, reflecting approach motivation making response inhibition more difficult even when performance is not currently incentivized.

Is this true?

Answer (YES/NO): NO